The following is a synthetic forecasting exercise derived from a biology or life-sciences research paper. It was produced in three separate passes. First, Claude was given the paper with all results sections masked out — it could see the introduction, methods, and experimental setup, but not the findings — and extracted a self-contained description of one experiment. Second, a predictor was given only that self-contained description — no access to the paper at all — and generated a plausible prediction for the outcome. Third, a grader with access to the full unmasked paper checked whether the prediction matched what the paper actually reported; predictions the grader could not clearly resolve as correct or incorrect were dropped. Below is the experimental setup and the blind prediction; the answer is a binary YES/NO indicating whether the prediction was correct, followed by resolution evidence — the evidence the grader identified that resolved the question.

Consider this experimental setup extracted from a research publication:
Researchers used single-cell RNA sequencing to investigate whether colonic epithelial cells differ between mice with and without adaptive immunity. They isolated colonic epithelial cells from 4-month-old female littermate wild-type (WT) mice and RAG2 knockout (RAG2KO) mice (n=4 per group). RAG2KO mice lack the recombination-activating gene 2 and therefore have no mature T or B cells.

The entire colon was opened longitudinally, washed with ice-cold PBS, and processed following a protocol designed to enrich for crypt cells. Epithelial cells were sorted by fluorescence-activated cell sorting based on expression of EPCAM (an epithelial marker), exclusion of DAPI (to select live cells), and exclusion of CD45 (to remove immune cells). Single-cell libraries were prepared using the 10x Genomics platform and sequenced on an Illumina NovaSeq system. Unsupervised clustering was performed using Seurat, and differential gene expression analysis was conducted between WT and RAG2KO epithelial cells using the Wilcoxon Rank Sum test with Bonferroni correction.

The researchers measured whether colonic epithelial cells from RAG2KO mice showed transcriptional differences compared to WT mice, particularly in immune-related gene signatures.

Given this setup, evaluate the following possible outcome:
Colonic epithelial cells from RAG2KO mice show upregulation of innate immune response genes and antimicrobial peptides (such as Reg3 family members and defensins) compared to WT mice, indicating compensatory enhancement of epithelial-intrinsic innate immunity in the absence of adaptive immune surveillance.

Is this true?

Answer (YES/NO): NO